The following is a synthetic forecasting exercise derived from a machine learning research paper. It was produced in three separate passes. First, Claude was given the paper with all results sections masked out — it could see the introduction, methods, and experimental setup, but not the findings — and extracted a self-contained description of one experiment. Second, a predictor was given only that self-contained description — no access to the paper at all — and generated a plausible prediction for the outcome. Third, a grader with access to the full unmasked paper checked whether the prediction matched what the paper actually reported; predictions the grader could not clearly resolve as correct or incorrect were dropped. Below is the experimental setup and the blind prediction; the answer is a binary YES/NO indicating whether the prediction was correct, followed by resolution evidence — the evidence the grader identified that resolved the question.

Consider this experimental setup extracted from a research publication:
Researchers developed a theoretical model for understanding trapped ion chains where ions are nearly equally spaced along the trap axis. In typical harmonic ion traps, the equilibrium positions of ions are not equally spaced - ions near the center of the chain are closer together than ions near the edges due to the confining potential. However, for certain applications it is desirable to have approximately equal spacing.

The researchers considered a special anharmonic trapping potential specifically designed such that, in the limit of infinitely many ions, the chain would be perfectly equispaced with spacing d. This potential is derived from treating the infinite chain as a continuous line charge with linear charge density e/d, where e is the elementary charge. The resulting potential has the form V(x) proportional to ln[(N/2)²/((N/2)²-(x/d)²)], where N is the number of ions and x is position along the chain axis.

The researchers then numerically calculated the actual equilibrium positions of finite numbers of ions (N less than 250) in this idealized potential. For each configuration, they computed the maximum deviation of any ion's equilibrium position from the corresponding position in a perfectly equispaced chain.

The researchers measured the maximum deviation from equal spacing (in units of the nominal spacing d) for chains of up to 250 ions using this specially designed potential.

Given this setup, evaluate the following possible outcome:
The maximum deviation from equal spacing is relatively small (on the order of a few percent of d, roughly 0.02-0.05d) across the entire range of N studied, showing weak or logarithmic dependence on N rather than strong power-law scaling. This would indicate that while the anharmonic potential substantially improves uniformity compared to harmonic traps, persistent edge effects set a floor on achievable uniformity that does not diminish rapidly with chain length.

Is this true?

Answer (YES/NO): YES